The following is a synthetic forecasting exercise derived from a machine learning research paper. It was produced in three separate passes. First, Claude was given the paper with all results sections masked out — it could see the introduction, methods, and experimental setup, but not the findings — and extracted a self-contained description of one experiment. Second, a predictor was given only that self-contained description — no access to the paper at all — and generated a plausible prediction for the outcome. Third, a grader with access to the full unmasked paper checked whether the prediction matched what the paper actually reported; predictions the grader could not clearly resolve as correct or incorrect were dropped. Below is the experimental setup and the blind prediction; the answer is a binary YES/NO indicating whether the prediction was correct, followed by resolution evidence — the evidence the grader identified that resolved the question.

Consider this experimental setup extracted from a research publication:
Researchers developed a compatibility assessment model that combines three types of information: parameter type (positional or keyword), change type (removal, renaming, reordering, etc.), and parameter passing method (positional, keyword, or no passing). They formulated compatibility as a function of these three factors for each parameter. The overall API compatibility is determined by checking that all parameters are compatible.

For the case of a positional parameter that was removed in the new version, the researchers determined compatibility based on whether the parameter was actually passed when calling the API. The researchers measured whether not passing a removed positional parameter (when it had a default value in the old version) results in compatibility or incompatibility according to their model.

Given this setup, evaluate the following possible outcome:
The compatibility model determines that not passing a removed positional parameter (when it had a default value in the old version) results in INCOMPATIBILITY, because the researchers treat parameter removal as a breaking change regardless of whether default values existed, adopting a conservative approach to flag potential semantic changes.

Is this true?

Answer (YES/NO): NO